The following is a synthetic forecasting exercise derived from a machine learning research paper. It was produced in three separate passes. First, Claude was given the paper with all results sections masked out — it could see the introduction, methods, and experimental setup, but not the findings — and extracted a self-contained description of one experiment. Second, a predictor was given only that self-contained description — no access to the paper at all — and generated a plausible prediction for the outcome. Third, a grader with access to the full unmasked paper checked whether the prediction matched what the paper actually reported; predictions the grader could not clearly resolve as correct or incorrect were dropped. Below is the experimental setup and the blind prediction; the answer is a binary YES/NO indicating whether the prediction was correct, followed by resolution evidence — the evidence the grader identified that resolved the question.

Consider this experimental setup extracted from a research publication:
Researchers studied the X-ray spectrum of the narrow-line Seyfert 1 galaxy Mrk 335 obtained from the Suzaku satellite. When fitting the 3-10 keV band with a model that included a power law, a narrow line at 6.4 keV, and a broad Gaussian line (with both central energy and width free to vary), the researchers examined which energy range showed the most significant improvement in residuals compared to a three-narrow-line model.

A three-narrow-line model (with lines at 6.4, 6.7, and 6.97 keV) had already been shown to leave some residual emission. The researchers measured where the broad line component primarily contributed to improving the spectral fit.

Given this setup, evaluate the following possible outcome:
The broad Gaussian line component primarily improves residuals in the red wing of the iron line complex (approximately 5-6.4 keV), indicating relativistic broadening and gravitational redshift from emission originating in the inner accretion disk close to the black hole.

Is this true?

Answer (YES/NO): YES